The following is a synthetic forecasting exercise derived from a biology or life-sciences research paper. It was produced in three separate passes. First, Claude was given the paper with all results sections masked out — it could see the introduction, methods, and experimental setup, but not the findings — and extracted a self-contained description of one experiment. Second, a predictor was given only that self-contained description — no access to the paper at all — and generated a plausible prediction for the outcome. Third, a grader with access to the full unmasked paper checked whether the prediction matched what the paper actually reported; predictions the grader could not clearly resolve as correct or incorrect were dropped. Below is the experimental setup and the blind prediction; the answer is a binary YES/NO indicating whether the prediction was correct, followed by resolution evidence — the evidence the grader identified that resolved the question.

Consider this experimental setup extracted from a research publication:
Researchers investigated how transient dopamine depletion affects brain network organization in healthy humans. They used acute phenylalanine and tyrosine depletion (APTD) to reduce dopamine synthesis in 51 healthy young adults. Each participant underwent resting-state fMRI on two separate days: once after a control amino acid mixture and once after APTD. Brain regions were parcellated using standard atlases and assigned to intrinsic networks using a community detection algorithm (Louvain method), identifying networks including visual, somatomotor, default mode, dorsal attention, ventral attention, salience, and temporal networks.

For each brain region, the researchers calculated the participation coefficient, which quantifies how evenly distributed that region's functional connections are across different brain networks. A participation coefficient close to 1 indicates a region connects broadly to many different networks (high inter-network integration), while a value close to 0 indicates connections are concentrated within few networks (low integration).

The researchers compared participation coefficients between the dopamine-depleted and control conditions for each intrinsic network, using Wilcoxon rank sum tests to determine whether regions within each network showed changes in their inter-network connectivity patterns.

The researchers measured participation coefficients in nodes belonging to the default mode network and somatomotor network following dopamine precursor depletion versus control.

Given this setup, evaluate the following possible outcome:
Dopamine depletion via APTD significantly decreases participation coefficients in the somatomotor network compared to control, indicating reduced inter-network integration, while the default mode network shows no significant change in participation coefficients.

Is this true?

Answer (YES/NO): YES